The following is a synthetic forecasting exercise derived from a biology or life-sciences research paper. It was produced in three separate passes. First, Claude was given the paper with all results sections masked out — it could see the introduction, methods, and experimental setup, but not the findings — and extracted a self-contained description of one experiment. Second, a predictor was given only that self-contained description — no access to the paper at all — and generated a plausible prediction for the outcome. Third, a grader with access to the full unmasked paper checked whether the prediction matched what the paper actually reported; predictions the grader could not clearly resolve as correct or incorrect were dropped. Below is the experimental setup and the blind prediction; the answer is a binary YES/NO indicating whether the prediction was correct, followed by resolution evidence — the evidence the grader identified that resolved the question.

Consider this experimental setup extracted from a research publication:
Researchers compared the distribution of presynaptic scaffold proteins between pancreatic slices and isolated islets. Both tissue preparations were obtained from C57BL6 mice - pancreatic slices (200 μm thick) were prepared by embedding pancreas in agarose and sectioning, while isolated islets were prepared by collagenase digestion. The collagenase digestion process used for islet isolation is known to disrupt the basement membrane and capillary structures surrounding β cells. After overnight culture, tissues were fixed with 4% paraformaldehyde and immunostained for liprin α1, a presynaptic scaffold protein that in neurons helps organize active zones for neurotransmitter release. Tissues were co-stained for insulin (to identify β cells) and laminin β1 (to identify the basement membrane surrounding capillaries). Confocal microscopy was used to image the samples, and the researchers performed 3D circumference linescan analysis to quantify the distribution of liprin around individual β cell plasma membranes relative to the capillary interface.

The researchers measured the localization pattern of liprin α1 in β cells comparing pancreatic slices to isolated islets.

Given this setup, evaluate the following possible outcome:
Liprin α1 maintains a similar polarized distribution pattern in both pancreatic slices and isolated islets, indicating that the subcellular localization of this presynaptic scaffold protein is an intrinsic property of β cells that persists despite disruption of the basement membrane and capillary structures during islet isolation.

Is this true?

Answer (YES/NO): NO